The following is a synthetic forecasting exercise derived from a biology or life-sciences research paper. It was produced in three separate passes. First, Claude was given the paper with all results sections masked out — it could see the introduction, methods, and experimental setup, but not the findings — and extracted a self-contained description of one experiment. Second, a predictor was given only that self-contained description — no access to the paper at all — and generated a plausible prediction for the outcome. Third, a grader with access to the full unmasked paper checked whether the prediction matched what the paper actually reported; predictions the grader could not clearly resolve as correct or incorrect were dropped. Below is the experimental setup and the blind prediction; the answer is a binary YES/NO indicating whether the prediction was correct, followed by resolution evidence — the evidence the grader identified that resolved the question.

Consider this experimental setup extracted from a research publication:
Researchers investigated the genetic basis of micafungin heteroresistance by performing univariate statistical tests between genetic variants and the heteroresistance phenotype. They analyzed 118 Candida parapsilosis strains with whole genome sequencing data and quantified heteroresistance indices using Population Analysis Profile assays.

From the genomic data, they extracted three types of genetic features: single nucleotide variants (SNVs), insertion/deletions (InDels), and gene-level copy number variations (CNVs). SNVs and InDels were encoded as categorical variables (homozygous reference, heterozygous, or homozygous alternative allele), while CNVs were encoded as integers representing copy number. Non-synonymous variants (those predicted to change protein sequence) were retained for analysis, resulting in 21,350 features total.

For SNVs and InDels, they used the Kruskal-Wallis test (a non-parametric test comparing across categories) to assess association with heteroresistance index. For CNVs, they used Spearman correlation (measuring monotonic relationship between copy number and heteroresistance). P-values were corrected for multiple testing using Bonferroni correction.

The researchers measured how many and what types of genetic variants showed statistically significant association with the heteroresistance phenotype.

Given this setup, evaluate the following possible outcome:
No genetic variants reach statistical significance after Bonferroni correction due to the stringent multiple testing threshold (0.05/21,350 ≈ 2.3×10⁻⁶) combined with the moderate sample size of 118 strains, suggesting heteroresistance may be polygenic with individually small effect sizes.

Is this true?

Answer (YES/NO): NO